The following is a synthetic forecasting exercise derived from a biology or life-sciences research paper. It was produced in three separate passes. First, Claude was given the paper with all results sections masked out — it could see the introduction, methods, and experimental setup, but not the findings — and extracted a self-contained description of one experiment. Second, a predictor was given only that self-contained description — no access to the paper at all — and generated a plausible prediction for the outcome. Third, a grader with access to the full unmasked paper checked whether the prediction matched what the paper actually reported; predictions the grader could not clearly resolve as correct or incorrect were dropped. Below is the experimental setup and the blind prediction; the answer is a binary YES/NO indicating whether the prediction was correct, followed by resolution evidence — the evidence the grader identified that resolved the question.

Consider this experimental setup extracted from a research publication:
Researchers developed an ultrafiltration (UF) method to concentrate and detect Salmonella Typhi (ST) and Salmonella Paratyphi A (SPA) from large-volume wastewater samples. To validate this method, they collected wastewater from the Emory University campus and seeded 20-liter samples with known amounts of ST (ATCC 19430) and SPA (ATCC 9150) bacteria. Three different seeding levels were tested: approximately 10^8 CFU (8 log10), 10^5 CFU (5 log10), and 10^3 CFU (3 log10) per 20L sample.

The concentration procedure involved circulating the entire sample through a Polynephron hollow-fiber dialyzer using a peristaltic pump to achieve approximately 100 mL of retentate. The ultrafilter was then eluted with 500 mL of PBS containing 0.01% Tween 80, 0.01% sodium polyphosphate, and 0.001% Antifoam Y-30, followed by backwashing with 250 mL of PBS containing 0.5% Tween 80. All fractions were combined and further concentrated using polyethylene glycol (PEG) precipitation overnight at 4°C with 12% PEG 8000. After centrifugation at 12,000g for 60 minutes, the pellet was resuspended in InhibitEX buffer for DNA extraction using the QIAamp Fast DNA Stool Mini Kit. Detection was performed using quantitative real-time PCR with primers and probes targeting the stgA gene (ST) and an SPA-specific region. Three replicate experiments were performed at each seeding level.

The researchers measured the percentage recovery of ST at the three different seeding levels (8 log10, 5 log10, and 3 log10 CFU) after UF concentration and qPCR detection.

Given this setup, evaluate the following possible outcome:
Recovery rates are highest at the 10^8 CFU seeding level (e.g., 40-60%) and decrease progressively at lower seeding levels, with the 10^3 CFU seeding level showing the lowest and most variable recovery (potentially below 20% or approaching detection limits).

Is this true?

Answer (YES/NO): NO